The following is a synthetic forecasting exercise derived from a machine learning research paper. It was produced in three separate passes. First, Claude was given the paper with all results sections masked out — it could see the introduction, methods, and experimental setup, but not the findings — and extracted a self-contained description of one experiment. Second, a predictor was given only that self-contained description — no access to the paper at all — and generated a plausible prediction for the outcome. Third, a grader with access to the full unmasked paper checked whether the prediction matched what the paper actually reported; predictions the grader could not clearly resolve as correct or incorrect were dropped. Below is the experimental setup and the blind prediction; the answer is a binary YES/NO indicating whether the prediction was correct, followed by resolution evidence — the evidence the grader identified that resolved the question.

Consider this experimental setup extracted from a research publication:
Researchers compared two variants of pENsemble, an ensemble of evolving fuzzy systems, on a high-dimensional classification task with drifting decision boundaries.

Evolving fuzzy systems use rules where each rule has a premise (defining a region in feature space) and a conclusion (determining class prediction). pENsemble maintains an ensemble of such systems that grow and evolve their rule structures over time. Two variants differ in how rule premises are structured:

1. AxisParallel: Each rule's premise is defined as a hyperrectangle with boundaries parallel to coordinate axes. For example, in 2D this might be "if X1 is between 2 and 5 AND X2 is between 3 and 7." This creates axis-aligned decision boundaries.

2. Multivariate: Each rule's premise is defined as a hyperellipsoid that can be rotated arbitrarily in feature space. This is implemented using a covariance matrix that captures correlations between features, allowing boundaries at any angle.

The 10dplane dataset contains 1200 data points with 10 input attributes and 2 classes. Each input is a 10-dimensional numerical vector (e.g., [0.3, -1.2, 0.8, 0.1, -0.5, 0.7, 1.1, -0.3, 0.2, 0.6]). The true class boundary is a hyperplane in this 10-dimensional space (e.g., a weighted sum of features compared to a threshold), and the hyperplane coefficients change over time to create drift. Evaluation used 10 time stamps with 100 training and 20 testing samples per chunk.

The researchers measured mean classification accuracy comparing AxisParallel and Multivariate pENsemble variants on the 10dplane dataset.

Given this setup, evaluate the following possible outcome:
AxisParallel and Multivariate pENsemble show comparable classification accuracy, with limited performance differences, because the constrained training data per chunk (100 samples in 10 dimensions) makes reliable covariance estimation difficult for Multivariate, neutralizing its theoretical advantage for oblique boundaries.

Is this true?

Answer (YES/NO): YES